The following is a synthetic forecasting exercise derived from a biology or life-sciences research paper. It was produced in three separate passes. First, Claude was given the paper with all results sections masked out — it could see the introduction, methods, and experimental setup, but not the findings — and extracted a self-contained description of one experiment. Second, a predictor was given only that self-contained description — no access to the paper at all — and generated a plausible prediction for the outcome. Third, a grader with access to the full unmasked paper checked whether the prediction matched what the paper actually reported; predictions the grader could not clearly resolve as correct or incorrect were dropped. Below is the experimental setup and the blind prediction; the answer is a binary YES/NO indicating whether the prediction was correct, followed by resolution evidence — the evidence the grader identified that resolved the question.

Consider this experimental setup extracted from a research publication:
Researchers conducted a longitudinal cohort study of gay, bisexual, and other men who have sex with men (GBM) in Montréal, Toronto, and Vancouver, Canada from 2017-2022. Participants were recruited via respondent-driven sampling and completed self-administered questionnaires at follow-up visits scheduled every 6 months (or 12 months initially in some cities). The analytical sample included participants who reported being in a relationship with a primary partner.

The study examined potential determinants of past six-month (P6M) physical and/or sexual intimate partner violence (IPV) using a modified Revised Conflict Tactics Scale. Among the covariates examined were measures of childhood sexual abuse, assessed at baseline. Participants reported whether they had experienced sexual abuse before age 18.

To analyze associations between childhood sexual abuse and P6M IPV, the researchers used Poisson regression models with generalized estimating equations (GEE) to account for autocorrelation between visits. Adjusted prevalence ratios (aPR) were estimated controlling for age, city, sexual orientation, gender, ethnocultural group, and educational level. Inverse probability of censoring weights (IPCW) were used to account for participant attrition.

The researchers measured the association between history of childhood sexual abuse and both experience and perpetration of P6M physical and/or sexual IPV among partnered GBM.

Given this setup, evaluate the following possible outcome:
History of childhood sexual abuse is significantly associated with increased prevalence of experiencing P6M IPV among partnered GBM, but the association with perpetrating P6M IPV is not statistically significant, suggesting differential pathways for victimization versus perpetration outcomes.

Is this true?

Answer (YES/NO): YES